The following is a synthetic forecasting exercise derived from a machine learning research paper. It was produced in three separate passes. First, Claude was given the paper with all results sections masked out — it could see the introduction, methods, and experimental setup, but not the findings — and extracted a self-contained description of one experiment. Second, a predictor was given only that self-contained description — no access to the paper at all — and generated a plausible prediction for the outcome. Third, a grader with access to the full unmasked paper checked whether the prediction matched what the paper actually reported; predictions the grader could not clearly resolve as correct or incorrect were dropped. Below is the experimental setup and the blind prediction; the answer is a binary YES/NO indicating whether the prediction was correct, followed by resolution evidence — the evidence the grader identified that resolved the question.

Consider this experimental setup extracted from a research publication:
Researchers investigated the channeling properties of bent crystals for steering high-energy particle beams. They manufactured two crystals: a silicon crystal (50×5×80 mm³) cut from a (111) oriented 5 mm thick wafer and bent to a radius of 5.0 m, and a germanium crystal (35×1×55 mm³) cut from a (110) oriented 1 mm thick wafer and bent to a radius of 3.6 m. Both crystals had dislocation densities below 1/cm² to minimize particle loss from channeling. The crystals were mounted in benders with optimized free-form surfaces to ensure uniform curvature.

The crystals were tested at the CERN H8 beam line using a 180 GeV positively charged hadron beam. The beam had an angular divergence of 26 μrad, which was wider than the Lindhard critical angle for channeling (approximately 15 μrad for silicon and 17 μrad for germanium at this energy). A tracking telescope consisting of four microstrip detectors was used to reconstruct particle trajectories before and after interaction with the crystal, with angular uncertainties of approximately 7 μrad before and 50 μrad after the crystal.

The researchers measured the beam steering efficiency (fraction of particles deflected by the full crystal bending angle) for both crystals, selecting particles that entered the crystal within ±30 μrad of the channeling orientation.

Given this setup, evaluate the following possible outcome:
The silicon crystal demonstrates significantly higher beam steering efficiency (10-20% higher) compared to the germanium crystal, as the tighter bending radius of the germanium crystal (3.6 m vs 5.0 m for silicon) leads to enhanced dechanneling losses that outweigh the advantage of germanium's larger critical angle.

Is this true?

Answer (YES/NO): NO